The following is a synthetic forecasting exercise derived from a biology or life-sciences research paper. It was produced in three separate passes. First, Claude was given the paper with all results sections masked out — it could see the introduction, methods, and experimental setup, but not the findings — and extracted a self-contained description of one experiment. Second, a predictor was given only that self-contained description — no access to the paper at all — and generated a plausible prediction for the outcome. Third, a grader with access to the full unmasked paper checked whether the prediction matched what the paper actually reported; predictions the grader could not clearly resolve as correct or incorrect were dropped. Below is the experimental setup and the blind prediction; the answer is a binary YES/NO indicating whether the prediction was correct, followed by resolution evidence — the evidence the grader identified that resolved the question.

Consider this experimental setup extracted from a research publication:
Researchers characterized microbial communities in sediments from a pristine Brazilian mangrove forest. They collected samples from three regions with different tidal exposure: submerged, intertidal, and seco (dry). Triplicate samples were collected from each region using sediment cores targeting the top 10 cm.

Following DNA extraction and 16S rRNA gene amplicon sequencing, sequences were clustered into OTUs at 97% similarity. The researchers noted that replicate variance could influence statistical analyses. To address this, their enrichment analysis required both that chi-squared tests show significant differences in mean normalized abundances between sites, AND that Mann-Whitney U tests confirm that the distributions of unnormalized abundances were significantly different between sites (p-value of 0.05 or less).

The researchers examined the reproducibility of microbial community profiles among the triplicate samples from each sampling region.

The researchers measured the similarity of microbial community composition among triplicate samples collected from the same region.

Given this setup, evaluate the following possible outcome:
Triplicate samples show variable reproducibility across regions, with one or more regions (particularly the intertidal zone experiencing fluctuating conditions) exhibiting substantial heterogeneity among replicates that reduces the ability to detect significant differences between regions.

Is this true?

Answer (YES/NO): NO